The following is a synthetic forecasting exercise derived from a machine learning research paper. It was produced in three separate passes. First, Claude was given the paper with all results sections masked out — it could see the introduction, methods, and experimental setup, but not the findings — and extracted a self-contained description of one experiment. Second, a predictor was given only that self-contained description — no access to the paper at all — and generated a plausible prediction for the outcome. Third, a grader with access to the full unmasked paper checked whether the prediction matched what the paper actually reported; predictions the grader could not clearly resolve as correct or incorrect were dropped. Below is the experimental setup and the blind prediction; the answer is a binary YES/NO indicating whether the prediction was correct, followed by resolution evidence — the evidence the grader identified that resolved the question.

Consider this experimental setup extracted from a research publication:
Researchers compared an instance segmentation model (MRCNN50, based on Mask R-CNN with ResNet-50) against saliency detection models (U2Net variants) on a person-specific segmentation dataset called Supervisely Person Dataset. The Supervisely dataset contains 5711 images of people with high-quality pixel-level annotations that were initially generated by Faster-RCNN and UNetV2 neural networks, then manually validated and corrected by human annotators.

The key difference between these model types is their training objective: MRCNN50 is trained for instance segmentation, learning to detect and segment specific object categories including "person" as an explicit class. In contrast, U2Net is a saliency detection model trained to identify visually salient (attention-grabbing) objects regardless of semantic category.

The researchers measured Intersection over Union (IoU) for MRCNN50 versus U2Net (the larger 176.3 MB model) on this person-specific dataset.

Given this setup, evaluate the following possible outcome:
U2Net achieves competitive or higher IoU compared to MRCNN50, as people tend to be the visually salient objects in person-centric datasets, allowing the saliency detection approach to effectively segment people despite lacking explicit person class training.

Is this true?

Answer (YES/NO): NO